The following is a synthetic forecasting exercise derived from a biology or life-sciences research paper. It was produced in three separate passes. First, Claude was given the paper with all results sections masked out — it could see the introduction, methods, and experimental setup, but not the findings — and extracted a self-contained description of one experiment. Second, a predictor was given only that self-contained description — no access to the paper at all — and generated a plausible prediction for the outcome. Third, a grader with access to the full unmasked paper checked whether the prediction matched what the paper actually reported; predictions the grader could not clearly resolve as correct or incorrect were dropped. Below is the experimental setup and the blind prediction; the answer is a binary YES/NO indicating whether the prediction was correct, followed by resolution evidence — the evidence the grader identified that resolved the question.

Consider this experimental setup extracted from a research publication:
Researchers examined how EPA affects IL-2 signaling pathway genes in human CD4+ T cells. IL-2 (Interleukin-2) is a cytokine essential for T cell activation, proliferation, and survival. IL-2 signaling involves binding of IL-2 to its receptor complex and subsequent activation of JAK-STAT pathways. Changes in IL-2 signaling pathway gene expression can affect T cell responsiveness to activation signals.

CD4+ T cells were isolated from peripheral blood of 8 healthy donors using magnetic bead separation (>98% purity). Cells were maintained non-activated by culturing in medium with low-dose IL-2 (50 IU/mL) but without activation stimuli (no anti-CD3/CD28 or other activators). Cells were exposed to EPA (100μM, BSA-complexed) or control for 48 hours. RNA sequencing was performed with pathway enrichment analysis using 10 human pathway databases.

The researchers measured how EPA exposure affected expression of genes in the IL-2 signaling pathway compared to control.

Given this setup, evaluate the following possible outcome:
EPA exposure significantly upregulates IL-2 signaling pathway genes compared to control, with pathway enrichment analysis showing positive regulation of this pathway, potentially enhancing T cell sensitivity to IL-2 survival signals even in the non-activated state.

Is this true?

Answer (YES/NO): NO